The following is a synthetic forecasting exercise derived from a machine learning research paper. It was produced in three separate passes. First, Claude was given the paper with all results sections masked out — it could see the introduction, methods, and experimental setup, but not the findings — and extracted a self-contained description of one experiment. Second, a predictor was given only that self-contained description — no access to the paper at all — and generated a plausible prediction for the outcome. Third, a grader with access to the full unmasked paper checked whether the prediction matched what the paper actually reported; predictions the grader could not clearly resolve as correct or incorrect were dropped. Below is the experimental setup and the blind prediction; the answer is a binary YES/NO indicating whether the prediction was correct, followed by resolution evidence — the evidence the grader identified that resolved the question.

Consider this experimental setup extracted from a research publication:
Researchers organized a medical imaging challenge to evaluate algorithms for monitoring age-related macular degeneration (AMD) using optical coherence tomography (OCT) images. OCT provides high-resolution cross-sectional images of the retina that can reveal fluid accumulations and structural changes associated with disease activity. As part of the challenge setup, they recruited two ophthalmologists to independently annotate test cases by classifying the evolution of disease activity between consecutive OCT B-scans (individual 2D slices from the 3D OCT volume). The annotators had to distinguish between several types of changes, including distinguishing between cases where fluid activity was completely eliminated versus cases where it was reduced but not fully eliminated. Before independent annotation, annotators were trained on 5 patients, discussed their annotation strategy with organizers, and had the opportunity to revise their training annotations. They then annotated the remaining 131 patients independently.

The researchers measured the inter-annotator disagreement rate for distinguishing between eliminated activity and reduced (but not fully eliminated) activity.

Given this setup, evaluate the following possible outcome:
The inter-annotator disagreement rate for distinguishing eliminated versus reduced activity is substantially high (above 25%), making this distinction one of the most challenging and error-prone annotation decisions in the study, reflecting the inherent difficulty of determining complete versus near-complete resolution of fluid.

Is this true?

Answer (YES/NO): NO